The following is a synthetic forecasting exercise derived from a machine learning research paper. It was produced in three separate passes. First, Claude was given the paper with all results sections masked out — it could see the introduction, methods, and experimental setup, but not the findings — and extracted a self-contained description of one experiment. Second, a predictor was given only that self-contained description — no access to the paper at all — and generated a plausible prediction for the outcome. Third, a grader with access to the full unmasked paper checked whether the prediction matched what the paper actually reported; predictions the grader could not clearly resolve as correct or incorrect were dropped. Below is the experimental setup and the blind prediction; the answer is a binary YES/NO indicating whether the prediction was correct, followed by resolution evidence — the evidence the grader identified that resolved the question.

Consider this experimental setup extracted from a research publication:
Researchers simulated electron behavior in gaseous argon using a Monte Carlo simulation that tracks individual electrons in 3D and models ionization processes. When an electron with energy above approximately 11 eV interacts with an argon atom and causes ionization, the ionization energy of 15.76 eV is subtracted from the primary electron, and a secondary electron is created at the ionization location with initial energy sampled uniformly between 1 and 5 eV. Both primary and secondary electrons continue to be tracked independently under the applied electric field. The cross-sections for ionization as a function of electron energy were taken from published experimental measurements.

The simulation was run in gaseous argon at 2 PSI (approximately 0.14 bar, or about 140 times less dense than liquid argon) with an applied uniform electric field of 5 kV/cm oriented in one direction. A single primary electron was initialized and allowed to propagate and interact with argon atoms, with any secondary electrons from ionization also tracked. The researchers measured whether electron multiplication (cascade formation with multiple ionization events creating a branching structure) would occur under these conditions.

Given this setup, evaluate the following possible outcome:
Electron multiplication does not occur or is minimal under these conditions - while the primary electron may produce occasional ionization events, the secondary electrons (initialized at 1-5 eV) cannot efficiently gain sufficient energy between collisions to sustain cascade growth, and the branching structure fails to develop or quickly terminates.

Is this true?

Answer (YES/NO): NO